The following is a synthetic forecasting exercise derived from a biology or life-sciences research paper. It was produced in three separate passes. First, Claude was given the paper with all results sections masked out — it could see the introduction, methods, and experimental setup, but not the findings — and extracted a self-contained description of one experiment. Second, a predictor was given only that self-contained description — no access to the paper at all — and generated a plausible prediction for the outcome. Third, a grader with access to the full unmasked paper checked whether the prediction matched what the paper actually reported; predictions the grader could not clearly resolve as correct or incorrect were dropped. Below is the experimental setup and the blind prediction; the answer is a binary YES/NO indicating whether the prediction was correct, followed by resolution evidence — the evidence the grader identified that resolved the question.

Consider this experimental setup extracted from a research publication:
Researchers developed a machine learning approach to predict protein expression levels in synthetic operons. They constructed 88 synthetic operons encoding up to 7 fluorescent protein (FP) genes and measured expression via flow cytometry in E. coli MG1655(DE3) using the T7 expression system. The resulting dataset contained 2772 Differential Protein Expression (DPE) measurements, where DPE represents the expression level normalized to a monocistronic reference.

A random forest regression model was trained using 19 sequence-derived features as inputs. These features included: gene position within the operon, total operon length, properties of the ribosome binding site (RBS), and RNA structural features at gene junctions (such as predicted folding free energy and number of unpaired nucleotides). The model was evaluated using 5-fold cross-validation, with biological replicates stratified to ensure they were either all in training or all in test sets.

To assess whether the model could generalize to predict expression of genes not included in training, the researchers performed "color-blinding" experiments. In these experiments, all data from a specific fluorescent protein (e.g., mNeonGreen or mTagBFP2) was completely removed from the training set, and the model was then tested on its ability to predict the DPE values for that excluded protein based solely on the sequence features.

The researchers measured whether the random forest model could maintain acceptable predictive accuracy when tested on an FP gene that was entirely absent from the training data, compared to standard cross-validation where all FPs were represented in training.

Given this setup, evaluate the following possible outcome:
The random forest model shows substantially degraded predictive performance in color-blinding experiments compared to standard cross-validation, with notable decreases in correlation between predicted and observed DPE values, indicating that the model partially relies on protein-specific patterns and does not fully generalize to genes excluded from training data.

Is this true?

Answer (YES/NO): YES